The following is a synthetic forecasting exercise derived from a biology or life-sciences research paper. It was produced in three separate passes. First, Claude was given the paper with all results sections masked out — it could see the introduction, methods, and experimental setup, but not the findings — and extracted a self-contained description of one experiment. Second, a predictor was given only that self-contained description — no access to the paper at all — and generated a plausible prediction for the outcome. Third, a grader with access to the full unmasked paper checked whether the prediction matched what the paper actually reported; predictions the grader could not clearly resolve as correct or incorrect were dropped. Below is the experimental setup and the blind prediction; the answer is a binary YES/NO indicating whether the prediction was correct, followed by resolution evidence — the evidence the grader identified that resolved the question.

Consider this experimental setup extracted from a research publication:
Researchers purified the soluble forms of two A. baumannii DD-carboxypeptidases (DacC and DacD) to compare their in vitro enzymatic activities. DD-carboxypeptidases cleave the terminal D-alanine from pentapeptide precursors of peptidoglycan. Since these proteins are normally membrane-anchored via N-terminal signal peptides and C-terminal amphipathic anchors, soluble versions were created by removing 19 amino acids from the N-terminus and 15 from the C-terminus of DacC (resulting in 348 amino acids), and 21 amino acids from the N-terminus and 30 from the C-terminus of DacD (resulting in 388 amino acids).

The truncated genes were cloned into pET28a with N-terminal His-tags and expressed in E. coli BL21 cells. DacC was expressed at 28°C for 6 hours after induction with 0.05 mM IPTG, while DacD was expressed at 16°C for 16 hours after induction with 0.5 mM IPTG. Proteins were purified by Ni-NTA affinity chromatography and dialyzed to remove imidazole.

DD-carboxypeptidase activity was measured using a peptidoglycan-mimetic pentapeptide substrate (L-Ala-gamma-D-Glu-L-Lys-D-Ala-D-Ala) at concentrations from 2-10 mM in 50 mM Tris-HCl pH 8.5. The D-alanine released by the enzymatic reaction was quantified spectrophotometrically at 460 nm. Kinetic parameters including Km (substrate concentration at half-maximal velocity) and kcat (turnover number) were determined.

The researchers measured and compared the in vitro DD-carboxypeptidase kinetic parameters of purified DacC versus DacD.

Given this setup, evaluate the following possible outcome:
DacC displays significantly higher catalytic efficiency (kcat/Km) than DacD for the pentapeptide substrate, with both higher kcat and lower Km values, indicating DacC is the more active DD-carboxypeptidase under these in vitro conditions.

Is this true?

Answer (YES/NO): NO